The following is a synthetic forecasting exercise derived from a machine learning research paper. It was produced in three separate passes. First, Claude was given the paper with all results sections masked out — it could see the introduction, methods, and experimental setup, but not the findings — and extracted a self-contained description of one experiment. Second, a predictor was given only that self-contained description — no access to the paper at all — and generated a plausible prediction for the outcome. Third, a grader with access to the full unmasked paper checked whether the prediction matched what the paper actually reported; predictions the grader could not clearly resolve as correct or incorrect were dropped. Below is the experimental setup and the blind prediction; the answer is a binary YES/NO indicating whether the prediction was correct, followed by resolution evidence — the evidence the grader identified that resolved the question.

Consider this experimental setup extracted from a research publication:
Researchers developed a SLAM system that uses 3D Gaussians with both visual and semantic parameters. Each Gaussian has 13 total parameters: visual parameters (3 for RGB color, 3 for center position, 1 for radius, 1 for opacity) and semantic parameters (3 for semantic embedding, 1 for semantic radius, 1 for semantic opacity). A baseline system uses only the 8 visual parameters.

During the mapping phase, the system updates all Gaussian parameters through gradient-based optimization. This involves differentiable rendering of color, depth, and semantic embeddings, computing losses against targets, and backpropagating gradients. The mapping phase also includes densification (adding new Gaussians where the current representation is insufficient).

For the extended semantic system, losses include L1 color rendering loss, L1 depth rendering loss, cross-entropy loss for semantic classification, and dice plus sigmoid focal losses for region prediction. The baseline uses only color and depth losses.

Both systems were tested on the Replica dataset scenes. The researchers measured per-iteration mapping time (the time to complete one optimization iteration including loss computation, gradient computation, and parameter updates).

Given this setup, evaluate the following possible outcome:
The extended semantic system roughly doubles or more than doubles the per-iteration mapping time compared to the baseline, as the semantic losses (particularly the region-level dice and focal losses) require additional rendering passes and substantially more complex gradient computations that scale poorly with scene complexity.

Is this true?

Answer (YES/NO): NO